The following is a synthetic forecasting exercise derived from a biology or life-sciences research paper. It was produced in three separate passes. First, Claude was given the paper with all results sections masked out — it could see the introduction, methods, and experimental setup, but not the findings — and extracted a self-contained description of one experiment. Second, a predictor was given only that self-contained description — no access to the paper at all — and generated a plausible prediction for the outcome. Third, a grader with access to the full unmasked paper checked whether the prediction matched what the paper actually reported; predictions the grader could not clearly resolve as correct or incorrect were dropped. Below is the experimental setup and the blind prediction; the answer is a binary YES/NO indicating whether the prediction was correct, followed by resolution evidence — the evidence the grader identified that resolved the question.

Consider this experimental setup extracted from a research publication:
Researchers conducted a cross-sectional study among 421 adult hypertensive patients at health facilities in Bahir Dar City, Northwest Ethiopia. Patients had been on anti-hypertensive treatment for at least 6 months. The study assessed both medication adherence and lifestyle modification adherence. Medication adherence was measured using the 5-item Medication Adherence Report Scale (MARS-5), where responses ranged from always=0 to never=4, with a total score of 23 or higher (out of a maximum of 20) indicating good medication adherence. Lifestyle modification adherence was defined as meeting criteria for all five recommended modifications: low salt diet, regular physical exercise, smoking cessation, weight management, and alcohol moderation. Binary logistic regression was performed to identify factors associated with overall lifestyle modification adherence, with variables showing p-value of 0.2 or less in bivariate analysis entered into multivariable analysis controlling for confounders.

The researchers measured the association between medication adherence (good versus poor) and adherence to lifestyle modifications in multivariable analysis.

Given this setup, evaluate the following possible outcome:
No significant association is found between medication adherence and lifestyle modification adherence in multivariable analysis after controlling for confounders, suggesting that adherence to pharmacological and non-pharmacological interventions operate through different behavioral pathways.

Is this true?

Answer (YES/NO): NO